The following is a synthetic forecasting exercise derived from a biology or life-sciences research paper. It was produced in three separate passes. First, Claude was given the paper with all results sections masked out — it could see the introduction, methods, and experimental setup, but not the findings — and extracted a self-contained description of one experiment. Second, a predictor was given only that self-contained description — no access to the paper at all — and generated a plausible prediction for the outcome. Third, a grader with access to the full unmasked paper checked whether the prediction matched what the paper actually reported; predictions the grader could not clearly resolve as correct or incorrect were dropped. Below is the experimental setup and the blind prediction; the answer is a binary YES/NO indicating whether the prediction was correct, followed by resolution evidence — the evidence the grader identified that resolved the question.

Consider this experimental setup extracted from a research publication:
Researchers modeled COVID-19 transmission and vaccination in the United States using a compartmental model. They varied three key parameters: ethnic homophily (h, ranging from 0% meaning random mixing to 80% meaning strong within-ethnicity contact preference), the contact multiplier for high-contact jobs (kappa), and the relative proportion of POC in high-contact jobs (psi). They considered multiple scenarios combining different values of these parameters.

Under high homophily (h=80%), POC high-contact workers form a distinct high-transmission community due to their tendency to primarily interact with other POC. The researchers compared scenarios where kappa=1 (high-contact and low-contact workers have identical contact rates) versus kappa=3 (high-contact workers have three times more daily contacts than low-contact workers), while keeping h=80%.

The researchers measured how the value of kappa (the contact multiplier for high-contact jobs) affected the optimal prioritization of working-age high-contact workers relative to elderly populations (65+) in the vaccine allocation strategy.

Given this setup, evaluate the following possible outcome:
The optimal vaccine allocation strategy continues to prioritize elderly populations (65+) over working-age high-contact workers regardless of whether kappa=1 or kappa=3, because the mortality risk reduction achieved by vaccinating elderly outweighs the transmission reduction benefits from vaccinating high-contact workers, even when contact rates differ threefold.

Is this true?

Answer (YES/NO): NO